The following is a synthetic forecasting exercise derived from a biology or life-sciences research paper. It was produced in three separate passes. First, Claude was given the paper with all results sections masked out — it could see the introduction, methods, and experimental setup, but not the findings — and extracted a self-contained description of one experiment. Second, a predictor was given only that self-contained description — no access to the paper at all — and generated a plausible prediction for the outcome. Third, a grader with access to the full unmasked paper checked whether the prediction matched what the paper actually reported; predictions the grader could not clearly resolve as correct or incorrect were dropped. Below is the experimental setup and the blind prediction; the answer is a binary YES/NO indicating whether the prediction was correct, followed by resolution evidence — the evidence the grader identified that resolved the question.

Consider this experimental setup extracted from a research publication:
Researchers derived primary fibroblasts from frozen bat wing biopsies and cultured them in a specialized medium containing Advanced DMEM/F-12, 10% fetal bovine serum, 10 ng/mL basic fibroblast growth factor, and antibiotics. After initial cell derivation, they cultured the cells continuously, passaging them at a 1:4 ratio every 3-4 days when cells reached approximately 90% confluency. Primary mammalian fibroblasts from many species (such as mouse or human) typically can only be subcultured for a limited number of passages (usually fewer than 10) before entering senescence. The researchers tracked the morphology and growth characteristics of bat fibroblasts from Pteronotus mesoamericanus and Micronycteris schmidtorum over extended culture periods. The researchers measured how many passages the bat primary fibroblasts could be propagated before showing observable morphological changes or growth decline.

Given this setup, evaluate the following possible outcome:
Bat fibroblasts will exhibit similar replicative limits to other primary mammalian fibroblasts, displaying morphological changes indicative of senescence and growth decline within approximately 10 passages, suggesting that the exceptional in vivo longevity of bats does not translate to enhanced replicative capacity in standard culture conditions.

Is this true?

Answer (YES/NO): NO